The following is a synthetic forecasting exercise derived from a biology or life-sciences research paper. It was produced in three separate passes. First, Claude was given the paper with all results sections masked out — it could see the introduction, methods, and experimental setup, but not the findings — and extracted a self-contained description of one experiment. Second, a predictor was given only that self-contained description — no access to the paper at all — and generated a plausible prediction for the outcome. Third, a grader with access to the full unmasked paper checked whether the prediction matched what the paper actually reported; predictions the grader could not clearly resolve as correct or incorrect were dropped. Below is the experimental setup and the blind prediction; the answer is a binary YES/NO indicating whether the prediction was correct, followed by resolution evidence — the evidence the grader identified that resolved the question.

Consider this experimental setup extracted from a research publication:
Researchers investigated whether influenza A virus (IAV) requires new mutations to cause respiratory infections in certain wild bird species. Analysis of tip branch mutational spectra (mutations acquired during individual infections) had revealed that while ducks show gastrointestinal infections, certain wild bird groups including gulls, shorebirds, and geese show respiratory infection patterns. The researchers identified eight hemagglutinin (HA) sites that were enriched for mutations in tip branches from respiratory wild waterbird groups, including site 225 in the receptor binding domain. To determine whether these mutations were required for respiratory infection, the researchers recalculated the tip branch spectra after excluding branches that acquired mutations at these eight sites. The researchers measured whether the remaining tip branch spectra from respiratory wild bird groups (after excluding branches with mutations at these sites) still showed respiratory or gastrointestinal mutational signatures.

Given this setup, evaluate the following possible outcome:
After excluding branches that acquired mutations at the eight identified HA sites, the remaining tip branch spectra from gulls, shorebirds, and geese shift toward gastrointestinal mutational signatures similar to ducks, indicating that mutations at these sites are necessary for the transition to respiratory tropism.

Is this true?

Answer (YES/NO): NO